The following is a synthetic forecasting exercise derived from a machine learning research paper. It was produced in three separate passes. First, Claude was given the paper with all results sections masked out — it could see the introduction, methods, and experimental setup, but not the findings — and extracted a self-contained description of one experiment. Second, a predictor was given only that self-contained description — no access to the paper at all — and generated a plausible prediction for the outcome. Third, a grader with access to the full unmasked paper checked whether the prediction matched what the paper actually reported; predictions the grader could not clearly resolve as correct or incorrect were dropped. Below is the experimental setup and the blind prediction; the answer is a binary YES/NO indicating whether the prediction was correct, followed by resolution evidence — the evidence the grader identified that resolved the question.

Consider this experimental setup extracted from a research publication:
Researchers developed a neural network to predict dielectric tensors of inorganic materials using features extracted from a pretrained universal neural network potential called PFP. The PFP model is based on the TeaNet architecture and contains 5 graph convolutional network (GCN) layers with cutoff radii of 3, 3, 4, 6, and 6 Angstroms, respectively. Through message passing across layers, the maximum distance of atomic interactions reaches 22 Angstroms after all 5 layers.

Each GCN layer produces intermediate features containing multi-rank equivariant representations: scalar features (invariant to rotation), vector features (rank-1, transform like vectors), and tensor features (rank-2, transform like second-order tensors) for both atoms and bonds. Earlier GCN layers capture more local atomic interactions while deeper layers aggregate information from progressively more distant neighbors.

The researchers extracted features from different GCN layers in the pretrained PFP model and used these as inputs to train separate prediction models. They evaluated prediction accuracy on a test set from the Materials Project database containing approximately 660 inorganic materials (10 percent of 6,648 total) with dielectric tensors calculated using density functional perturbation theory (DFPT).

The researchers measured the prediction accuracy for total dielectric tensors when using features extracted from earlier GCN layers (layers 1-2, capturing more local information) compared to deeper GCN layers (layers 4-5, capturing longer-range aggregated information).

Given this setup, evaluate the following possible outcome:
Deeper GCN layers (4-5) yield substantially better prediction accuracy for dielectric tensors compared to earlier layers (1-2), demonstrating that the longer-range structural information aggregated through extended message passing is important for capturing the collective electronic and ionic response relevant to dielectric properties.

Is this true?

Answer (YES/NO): YES